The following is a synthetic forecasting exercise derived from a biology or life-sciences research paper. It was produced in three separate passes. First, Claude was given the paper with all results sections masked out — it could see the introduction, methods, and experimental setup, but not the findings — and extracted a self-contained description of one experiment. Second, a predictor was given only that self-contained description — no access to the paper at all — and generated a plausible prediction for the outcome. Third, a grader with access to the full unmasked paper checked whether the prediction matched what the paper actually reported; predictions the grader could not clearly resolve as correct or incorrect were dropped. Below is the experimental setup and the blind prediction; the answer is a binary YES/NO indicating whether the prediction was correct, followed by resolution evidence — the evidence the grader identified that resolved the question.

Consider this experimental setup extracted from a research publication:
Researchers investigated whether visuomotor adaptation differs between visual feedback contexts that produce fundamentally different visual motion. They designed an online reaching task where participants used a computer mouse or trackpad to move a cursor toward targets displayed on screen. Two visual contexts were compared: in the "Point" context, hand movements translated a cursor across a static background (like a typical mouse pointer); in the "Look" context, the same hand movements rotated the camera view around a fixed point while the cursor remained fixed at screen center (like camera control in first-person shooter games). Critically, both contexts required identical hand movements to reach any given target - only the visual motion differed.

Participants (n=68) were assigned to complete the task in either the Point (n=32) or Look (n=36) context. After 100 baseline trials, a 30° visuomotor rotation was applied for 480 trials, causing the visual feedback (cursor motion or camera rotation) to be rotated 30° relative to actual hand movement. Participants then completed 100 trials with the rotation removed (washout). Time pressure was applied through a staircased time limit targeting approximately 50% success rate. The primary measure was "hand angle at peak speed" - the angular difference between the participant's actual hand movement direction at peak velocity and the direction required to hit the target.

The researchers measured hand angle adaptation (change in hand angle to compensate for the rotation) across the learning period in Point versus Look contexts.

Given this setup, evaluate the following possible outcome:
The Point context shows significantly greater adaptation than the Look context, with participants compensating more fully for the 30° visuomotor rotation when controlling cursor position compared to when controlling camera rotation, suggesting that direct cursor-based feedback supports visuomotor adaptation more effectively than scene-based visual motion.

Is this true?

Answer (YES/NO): NO